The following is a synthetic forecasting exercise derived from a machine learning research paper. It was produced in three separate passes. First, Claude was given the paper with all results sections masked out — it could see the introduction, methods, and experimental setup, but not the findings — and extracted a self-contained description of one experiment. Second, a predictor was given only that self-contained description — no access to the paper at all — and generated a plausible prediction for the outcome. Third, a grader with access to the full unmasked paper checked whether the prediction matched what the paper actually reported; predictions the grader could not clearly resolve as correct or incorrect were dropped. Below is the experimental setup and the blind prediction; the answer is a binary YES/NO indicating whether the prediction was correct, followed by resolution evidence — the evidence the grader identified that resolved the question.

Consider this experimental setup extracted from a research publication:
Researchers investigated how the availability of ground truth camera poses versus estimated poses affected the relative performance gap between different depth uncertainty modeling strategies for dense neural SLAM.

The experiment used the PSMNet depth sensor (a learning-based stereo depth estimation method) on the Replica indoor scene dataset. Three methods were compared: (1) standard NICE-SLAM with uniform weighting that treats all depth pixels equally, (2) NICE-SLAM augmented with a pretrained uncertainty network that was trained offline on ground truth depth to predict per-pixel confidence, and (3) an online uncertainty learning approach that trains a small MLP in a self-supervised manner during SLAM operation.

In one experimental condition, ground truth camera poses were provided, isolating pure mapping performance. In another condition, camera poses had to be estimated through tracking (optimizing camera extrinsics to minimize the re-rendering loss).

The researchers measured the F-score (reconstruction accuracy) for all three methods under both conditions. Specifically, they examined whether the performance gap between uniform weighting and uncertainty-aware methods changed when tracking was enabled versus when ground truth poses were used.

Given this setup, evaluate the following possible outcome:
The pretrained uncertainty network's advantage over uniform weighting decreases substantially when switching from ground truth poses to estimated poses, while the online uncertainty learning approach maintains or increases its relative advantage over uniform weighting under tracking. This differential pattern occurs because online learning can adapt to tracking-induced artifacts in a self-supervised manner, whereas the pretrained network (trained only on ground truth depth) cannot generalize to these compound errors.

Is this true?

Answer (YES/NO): NO